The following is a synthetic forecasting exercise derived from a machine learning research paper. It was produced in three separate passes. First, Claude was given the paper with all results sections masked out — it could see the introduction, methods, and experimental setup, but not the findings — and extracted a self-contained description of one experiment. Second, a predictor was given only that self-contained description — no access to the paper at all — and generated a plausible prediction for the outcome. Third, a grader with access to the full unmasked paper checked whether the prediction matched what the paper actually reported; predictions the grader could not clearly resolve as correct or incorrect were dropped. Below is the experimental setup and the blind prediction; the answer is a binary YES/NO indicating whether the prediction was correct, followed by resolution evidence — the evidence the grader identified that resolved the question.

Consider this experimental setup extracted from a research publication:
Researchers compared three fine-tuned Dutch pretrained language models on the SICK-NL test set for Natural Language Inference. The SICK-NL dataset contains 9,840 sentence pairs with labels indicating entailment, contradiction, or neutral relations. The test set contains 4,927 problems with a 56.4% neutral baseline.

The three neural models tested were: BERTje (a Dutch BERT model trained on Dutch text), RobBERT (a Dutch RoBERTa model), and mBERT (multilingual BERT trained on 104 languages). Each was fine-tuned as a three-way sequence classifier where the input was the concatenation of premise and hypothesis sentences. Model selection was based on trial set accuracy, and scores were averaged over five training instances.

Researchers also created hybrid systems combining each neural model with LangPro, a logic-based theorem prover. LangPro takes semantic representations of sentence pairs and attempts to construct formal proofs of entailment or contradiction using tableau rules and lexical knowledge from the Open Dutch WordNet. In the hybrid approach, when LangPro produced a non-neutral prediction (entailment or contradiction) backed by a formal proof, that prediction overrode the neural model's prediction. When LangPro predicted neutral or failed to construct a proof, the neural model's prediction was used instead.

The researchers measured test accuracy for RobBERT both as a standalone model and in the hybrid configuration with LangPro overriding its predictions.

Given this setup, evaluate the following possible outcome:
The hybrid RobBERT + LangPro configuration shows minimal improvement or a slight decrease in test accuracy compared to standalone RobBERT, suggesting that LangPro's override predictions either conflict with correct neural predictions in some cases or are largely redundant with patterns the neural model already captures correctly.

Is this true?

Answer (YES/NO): NO